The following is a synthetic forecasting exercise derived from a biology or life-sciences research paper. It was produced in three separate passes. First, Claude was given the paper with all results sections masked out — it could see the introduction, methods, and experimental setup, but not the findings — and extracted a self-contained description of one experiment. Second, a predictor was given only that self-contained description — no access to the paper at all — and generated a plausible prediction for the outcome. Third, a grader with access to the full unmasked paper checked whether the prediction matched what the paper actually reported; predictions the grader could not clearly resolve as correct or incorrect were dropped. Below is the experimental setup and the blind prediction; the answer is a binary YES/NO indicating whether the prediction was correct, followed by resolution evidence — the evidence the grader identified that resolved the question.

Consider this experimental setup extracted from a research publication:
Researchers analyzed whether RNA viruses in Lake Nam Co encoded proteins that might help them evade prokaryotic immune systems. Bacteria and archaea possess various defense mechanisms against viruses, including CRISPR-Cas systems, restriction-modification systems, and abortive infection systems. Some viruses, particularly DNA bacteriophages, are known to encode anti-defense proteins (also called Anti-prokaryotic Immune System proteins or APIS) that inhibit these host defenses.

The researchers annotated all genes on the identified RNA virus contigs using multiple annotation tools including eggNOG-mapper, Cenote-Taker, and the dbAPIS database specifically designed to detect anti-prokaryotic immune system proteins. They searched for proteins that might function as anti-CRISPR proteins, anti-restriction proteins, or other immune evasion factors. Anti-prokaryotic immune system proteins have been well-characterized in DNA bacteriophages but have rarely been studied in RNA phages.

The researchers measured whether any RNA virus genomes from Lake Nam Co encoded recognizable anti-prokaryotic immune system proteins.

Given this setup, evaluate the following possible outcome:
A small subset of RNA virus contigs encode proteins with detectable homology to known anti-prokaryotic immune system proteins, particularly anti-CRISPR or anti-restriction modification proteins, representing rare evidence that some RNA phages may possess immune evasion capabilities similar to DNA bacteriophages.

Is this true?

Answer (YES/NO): YES